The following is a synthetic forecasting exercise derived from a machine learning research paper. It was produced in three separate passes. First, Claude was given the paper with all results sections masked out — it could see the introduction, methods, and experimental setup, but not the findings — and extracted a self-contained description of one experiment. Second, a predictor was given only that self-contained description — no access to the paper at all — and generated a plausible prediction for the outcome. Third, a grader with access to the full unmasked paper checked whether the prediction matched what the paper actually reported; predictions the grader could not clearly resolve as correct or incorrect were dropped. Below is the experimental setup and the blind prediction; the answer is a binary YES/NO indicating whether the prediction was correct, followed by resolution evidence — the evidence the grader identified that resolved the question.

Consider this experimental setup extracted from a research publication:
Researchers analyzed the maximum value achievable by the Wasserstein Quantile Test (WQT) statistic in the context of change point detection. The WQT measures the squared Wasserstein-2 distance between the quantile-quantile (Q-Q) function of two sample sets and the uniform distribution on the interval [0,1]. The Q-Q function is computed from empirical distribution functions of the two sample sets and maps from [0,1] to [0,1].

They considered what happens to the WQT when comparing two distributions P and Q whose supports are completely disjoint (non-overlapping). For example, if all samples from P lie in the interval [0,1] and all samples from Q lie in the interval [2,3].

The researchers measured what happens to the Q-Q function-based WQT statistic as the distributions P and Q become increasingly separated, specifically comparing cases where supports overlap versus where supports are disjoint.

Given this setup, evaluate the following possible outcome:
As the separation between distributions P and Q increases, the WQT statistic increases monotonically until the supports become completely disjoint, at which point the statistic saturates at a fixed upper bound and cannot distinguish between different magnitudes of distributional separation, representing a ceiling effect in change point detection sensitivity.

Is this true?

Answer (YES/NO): YES